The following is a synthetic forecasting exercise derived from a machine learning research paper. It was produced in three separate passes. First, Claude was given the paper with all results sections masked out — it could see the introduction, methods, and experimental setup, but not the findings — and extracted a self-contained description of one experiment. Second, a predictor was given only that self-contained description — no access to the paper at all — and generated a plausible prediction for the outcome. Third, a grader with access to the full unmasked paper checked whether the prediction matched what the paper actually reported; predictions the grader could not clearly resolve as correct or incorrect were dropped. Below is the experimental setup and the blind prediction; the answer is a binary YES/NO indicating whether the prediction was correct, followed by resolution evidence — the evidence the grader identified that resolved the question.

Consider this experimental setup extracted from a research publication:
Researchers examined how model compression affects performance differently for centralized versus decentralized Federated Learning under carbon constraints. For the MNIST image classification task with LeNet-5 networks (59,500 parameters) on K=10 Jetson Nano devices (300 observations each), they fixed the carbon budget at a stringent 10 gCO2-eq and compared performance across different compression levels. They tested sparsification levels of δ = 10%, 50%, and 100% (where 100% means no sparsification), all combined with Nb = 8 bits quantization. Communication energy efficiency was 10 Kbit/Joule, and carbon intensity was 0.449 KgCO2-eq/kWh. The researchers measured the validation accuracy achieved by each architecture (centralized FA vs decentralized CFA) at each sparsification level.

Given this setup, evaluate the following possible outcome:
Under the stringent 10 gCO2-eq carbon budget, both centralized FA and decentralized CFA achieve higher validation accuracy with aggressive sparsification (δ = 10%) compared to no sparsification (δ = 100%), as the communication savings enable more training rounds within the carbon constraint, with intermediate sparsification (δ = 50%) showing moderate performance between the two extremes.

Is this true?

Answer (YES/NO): NO